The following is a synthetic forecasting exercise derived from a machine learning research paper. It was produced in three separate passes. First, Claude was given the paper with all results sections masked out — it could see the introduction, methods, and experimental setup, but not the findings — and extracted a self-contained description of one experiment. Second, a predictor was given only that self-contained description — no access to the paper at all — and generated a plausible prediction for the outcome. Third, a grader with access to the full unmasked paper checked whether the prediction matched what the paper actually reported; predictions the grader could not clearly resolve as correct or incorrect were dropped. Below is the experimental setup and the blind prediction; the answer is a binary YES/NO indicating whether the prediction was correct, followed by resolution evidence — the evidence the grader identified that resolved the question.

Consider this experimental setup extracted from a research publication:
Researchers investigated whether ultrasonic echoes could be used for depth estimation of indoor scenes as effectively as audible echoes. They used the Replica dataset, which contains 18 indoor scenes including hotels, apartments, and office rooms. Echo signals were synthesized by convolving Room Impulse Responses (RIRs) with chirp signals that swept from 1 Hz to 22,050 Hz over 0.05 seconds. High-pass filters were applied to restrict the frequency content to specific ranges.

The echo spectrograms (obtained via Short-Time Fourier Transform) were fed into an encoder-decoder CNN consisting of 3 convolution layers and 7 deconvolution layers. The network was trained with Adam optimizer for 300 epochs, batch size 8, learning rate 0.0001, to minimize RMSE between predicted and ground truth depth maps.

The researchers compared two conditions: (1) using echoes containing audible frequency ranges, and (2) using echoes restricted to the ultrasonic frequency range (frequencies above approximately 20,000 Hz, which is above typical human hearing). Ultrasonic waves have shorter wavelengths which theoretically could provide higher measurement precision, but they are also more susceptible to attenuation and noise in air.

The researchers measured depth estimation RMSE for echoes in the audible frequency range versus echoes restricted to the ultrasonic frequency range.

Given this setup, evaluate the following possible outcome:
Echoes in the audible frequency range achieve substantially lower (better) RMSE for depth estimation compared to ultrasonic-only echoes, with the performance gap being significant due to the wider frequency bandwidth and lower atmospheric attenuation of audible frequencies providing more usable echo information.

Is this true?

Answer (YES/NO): YES